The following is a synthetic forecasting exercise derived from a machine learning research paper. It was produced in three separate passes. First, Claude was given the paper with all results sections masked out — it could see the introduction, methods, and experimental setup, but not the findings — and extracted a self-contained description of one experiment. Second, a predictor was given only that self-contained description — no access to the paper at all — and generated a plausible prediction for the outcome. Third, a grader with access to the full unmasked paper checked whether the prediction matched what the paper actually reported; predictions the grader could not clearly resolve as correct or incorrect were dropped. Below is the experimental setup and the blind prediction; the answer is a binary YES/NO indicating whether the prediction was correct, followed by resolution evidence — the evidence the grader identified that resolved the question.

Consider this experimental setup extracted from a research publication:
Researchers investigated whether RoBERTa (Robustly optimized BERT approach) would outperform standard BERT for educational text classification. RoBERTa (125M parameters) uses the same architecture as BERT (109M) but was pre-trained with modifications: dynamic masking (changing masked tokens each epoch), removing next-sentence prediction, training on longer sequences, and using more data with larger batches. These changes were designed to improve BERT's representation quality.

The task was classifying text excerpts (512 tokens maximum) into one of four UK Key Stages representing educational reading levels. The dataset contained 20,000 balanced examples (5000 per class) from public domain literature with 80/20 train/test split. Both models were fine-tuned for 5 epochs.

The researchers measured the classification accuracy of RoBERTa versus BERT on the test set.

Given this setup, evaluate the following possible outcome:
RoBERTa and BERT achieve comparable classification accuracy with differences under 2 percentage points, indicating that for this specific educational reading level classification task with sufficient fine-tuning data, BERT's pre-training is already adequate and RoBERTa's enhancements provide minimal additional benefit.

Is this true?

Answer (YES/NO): YES